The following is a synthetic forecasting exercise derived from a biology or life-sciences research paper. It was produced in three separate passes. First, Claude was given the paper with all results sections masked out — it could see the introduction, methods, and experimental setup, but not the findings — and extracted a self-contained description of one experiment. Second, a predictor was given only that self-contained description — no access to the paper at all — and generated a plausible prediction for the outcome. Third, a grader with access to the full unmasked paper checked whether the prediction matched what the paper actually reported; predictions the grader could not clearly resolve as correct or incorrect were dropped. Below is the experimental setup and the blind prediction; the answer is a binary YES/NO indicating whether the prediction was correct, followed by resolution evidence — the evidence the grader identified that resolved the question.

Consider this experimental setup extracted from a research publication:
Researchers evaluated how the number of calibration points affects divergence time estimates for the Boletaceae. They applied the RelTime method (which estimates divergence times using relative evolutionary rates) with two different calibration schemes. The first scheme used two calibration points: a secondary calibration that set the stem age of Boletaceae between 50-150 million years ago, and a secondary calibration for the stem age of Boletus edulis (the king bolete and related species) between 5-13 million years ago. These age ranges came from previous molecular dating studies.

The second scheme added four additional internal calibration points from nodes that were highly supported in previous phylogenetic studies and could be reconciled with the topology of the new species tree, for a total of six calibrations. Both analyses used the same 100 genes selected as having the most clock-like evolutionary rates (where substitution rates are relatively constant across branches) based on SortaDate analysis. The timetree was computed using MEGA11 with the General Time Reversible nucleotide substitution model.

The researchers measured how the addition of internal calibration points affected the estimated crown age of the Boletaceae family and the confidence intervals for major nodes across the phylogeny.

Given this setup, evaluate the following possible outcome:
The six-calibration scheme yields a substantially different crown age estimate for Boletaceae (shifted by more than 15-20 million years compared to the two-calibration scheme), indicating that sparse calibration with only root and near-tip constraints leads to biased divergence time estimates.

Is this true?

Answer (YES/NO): NO